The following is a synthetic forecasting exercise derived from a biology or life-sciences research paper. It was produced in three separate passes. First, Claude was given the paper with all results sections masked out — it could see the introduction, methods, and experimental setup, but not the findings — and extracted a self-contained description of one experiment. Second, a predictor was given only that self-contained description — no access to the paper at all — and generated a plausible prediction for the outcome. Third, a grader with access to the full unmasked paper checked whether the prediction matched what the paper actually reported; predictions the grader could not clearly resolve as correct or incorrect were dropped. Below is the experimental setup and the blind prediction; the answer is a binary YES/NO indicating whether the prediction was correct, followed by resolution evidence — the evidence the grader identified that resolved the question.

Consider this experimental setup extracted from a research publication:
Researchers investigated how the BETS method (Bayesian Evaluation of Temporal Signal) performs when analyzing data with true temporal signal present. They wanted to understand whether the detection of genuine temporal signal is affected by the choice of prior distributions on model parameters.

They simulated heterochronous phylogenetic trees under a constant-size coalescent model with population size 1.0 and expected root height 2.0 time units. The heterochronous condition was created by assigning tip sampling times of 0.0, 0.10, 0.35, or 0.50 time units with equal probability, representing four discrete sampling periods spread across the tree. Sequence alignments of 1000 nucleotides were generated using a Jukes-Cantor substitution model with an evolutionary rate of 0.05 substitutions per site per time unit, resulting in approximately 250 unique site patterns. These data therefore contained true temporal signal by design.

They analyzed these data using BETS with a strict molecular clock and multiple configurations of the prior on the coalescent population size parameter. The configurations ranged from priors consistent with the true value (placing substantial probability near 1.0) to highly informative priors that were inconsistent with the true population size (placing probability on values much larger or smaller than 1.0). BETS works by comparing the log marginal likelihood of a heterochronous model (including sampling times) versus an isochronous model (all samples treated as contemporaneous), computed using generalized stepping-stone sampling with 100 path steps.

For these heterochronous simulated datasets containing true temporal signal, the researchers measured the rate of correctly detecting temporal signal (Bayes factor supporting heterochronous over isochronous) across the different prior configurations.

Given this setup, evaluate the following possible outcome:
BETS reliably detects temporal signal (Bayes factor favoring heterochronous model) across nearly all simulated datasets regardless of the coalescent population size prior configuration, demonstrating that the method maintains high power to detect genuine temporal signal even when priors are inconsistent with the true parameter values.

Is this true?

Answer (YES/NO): YES